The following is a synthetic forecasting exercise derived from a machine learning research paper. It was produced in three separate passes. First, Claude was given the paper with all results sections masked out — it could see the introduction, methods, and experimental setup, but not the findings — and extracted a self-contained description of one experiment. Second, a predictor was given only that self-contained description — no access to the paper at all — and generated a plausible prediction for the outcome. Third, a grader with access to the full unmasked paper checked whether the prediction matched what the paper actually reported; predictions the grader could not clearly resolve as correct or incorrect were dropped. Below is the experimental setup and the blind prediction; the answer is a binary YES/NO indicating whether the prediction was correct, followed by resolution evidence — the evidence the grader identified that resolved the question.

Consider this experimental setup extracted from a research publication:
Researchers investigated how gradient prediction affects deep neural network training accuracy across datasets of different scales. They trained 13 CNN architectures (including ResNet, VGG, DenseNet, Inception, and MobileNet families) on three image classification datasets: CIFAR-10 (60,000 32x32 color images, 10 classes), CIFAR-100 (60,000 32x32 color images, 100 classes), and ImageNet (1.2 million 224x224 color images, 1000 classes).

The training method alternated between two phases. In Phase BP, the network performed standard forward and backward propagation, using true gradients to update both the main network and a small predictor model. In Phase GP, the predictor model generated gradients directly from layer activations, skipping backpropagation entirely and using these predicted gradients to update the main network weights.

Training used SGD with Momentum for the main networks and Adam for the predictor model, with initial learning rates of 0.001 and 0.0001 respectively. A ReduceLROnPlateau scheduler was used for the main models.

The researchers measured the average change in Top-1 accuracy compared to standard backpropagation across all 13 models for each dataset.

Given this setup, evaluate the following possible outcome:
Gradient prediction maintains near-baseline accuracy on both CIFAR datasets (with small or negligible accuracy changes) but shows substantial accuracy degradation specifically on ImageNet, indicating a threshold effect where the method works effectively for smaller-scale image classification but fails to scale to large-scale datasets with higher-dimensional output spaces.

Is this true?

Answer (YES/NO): NO